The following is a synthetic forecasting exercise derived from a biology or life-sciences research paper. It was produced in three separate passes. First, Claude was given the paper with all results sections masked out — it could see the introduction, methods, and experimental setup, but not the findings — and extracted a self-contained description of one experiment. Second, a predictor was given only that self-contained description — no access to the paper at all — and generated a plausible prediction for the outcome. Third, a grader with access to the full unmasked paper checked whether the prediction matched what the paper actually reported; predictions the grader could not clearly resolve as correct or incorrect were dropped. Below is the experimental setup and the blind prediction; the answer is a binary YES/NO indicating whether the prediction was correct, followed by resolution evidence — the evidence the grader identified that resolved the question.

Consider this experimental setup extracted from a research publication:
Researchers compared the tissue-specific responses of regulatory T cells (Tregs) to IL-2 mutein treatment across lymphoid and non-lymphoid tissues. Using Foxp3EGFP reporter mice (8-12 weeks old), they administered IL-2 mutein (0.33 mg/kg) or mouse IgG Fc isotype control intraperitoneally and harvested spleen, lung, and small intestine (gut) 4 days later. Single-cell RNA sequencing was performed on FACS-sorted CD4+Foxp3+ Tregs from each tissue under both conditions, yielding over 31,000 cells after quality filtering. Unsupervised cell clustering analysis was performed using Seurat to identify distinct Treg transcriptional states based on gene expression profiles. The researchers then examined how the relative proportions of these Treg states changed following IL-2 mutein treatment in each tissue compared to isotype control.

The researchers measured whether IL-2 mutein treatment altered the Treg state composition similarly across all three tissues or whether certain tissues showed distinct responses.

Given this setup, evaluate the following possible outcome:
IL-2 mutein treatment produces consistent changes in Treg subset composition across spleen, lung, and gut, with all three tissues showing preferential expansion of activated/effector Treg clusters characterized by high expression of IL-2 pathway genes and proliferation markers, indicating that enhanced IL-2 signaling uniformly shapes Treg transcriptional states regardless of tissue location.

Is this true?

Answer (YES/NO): NO